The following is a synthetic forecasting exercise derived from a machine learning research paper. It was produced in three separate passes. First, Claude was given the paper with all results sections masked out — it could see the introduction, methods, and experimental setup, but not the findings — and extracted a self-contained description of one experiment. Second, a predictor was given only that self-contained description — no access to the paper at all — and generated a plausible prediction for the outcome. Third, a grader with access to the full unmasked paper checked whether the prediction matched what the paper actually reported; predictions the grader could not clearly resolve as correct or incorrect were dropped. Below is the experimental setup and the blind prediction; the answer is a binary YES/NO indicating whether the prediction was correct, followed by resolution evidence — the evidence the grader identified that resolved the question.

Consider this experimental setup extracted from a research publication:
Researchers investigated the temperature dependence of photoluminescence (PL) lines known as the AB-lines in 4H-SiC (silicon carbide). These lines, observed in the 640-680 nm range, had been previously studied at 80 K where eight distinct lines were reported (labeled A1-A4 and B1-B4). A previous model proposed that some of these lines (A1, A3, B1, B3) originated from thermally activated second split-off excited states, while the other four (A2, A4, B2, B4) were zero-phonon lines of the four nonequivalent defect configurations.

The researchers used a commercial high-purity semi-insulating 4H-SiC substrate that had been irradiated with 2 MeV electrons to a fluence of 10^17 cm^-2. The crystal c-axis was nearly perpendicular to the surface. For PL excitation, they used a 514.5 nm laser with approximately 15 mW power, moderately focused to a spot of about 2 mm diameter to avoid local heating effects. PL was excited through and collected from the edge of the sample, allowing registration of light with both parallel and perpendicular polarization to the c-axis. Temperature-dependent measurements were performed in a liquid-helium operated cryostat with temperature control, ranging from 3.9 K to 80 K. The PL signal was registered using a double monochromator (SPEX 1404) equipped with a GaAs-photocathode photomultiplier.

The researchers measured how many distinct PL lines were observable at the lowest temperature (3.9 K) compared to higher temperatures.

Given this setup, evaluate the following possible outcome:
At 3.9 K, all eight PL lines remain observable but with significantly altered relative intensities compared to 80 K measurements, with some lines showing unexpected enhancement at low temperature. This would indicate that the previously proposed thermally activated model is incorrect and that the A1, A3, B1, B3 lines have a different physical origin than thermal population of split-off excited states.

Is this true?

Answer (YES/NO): NO